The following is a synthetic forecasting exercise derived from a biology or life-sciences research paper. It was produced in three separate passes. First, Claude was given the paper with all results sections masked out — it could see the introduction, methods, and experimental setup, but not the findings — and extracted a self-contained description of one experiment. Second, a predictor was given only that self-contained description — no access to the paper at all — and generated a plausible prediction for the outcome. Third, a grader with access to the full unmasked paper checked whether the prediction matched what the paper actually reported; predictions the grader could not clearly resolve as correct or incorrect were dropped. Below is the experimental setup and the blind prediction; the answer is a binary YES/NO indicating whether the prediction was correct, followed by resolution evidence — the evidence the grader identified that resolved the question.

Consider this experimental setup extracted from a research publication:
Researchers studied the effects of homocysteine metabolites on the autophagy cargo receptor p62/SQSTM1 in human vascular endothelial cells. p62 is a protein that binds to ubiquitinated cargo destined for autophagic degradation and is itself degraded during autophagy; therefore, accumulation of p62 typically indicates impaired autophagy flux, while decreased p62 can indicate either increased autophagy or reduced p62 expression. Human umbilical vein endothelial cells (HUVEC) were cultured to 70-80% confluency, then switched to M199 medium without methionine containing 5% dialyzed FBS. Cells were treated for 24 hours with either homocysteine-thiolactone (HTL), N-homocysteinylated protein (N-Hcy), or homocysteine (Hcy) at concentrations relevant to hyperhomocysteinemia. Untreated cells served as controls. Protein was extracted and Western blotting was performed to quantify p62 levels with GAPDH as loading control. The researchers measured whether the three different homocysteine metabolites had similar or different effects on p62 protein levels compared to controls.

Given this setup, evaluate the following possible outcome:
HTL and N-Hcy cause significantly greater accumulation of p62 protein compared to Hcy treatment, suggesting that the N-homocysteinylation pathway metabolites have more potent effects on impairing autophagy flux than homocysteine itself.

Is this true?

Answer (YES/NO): NO